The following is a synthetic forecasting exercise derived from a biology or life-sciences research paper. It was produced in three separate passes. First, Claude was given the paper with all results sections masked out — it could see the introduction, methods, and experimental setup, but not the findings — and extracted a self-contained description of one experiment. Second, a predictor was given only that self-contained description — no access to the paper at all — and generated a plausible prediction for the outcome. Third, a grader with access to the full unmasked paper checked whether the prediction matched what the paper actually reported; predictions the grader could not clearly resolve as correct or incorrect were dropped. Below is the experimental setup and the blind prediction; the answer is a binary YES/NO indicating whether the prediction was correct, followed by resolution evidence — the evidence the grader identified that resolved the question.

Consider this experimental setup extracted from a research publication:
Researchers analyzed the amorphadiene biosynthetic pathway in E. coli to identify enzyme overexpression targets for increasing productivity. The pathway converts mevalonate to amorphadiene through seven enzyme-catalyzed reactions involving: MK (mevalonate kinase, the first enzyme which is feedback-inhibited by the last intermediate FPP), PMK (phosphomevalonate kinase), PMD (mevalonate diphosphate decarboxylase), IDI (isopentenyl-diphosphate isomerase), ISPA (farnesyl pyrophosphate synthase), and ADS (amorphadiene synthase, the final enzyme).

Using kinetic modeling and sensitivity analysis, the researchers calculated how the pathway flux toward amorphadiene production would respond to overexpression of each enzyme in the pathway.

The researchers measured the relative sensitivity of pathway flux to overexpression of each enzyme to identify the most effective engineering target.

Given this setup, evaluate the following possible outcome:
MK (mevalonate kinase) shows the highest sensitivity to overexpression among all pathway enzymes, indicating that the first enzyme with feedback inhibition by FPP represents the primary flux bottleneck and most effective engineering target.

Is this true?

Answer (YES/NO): NO